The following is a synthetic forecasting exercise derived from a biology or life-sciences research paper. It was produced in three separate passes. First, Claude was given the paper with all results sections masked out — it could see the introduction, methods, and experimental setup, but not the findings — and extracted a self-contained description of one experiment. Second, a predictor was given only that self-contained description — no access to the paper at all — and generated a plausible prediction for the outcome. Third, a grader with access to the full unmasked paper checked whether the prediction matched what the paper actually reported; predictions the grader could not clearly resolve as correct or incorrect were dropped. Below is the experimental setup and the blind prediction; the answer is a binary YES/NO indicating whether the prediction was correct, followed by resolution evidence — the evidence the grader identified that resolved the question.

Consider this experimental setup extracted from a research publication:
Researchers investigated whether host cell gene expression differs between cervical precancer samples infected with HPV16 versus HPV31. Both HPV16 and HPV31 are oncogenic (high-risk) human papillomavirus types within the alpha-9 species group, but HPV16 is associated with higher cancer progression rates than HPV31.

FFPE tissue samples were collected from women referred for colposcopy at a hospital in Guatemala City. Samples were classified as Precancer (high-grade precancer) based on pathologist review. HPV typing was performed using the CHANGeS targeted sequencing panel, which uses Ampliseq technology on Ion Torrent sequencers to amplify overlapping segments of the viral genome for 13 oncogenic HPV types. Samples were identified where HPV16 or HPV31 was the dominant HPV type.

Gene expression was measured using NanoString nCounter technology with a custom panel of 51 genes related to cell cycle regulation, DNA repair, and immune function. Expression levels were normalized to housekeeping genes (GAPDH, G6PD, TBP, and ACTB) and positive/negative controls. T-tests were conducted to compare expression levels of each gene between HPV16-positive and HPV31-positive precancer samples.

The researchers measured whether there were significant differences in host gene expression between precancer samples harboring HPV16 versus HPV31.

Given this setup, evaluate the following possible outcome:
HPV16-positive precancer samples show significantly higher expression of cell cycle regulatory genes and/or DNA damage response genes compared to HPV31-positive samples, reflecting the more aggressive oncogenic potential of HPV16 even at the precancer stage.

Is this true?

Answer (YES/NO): YES